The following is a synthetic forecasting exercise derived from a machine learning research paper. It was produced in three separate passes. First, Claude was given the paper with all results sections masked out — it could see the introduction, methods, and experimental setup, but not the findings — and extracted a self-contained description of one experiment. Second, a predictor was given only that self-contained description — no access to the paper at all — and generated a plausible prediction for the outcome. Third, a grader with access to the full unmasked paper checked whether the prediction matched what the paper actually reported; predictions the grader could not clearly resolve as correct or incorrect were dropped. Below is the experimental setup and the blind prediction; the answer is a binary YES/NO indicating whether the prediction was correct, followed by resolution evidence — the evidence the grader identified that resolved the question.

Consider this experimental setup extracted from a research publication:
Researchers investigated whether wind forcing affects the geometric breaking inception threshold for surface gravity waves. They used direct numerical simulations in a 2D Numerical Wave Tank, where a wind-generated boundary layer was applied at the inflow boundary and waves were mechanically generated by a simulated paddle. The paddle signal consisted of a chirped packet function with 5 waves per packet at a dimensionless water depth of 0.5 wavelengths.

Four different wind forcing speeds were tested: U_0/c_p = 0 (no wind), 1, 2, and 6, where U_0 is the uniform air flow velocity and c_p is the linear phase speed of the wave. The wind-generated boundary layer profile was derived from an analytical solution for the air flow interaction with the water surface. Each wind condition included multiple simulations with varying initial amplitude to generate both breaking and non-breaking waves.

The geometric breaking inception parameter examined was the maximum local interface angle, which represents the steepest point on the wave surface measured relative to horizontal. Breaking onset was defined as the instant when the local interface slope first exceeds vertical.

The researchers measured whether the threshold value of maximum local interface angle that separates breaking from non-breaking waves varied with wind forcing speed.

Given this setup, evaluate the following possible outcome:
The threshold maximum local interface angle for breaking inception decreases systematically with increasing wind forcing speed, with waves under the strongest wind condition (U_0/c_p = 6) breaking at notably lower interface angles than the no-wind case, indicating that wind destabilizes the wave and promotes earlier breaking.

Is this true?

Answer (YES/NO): NO